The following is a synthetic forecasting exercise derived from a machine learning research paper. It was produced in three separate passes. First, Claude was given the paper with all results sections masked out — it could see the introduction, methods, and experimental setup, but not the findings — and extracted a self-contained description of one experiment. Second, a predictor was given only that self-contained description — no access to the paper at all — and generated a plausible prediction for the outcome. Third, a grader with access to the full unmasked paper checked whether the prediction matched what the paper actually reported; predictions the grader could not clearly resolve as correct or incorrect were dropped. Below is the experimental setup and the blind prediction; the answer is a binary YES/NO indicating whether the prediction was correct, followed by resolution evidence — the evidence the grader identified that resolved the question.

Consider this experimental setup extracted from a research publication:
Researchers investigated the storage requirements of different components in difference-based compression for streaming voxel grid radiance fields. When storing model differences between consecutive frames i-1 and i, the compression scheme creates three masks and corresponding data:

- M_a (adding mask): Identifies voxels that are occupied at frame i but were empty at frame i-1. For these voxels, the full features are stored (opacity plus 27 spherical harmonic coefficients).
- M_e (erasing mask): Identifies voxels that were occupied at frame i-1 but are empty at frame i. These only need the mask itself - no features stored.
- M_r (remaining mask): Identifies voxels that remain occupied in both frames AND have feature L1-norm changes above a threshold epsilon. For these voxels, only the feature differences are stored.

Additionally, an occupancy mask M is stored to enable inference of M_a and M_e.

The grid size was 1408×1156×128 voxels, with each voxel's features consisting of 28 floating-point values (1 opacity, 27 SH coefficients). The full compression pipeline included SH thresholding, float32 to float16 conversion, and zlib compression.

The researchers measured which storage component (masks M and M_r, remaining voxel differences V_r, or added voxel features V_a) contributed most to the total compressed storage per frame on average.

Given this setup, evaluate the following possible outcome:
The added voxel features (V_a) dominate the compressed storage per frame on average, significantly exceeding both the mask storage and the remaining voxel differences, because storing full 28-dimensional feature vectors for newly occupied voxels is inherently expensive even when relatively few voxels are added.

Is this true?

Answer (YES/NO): NO